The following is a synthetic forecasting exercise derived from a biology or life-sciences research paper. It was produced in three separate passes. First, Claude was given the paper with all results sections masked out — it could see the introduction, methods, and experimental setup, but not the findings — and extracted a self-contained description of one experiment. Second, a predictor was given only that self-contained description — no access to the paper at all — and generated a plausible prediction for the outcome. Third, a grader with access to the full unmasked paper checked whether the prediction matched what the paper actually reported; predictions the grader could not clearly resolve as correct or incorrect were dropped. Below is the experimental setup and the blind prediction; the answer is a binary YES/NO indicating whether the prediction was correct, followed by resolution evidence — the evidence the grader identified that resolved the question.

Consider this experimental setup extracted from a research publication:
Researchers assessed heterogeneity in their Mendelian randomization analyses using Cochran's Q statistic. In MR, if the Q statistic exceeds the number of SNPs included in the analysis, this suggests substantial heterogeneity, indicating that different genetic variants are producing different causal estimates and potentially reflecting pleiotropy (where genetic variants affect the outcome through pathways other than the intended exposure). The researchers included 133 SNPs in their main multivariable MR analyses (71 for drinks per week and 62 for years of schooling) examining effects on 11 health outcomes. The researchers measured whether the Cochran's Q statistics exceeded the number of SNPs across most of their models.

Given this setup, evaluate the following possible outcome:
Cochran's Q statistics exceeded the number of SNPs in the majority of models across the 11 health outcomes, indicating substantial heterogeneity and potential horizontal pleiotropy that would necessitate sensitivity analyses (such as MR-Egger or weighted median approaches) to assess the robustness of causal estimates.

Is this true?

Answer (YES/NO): YES